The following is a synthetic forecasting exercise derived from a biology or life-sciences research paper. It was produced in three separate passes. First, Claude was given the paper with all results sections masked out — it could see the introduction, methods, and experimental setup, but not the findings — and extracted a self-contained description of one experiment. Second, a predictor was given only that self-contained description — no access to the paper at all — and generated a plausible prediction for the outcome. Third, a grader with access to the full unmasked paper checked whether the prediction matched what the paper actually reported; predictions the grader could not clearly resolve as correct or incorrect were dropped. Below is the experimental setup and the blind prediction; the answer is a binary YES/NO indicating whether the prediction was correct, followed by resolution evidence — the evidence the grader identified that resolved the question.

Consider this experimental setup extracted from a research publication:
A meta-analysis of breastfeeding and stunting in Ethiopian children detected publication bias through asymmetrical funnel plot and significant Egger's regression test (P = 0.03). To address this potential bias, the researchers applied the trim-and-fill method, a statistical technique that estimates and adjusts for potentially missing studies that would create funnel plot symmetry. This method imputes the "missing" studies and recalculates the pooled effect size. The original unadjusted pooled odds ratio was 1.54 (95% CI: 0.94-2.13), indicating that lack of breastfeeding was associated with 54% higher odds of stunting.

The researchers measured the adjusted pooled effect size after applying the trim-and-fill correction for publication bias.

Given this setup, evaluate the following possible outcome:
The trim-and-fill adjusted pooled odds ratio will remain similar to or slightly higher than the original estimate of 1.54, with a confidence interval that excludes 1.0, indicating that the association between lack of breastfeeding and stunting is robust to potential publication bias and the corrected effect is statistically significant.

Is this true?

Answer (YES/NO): NO